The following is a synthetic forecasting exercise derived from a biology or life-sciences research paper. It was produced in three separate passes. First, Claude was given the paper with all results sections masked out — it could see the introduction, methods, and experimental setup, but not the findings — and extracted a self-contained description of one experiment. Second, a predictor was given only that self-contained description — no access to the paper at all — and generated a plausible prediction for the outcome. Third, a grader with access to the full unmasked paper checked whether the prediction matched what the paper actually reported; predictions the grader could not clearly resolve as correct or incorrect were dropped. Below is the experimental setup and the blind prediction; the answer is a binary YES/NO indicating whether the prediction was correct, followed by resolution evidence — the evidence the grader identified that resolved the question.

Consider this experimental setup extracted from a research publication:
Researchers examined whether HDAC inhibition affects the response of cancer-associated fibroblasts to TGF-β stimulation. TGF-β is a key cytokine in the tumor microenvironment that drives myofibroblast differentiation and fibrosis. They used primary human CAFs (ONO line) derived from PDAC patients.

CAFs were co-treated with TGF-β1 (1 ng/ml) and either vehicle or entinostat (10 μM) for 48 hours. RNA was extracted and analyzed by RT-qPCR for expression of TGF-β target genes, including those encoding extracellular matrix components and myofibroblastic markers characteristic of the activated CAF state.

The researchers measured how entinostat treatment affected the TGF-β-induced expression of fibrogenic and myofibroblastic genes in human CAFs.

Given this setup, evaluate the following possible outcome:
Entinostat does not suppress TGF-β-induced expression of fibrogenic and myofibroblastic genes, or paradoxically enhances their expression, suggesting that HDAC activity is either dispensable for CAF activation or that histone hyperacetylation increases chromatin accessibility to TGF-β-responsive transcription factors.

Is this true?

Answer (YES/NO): NO